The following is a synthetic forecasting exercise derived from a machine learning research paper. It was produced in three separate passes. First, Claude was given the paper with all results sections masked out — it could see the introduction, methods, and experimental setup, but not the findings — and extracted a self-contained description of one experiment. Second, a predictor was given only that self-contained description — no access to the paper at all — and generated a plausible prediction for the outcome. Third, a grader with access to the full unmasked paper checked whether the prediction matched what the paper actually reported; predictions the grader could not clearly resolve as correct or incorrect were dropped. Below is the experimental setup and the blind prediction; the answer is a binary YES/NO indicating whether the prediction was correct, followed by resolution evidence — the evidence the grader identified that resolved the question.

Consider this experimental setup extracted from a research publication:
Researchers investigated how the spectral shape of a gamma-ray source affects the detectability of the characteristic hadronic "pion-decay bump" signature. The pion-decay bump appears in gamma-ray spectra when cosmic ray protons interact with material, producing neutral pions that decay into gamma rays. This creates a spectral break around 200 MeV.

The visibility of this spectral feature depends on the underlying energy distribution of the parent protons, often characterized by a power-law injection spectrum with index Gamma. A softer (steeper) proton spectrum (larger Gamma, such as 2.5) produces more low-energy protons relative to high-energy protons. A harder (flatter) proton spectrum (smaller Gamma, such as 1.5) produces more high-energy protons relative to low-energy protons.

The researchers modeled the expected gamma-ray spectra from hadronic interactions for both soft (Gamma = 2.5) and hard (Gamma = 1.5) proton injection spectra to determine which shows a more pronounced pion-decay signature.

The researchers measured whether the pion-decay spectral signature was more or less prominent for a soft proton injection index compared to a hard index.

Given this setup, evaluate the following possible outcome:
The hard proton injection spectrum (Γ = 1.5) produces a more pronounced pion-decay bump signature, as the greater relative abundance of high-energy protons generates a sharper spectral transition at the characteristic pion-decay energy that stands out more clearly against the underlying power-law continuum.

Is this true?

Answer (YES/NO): NO